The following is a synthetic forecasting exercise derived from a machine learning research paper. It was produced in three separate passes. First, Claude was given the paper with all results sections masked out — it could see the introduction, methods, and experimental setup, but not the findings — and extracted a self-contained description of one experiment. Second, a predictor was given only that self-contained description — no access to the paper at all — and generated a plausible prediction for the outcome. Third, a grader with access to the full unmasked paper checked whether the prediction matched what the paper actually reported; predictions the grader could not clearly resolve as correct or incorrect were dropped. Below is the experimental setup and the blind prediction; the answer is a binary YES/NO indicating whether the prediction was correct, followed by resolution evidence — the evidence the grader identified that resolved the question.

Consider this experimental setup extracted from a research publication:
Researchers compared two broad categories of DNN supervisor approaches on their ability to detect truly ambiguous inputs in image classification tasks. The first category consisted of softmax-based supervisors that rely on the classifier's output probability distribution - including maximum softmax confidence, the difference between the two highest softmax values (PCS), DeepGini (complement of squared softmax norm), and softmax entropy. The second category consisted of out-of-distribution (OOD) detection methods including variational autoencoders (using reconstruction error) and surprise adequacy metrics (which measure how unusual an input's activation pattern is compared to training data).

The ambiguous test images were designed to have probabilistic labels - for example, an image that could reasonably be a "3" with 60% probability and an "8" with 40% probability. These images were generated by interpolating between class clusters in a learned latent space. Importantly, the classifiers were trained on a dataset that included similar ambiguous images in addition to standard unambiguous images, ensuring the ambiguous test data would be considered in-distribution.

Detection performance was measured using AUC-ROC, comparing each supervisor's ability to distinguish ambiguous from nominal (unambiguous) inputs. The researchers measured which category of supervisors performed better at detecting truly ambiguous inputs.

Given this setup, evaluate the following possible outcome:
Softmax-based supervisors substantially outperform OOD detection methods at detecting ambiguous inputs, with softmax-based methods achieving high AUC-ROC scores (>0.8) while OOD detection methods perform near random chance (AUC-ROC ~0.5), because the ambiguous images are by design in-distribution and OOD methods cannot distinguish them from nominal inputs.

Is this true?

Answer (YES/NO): YES